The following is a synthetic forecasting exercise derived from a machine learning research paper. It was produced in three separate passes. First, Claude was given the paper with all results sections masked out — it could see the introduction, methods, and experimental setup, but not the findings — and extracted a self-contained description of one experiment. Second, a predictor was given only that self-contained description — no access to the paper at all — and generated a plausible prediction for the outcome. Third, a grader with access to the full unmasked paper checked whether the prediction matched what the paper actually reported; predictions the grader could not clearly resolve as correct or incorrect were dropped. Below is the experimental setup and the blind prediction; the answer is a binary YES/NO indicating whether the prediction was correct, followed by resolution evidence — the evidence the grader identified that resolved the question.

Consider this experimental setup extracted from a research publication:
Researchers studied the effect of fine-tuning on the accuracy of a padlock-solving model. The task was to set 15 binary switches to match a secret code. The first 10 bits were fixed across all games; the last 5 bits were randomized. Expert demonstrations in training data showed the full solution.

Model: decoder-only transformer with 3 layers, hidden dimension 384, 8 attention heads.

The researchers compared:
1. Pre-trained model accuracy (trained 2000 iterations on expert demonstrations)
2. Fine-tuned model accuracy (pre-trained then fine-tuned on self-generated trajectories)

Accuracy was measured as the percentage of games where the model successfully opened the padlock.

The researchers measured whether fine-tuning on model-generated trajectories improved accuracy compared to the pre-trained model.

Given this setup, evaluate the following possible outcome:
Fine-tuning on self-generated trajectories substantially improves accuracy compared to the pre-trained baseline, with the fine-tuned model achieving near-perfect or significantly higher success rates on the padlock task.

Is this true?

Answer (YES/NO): NO